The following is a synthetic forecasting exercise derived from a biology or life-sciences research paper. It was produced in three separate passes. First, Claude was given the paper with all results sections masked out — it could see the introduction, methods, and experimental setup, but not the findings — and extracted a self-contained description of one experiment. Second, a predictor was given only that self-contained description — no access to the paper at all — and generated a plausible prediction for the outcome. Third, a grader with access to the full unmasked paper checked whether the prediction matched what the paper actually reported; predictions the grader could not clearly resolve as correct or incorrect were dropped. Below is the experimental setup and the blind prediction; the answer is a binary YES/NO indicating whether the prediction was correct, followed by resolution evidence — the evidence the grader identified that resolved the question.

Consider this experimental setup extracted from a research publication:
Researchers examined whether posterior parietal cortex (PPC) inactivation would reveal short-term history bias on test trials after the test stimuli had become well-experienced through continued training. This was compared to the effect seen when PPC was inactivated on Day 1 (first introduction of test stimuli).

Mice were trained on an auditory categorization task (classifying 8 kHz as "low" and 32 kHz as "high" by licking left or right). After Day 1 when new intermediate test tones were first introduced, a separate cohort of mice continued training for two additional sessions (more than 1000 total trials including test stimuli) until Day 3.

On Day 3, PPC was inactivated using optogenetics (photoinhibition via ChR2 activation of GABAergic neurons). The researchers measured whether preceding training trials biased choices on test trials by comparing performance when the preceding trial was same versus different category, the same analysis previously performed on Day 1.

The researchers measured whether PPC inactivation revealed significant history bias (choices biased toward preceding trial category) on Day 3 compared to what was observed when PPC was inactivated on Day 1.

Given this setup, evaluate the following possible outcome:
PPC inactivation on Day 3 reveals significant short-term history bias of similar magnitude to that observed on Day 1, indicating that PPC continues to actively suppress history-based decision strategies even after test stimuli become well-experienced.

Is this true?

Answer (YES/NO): NO